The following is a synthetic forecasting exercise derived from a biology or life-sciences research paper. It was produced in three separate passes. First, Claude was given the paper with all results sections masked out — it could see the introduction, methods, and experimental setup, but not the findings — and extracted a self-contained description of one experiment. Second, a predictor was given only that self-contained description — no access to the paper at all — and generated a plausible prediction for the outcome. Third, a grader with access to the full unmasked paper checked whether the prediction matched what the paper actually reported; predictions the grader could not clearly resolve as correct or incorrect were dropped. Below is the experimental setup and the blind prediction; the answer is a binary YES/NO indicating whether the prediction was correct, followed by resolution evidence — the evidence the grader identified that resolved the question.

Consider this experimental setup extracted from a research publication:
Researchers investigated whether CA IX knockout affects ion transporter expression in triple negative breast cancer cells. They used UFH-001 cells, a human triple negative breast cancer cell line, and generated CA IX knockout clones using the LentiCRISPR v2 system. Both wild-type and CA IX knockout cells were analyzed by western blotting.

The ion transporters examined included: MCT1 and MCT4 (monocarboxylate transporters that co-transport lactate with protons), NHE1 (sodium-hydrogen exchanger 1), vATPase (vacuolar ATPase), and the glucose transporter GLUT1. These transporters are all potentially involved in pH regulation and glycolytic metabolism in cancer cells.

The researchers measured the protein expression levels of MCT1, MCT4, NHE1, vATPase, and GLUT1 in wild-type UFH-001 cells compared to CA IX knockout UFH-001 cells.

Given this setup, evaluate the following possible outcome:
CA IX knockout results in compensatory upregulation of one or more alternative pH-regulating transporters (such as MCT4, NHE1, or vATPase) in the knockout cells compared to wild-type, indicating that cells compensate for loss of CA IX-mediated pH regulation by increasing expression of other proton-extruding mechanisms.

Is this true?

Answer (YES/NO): NO